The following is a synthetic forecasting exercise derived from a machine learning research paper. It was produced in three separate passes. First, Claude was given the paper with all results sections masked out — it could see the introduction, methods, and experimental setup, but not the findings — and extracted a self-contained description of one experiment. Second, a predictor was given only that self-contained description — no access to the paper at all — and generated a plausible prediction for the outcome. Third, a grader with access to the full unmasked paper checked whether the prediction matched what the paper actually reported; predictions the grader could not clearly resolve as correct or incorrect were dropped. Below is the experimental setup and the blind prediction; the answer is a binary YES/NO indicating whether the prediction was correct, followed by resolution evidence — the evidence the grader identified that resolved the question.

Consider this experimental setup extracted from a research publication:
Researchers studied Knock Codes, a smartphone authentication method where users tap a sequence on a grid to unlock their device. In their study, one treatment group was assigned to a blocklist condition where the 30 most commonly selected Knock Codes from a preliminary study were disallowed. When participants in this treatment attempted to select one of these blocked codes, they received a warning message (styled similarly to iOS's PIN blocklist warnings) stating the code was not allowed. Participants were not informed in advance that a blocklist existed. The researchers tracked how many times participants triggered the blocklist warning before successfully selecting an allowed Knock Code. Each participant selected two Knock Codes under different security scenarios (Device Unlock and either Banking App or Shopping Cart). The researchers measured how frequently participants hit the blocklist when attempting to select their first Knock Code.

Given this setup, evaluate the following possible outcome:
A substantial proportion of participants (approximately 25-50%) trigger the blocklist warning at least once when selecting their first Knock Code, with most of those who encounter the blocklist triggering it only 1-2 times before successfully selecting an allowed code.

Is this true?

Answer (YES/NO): YES